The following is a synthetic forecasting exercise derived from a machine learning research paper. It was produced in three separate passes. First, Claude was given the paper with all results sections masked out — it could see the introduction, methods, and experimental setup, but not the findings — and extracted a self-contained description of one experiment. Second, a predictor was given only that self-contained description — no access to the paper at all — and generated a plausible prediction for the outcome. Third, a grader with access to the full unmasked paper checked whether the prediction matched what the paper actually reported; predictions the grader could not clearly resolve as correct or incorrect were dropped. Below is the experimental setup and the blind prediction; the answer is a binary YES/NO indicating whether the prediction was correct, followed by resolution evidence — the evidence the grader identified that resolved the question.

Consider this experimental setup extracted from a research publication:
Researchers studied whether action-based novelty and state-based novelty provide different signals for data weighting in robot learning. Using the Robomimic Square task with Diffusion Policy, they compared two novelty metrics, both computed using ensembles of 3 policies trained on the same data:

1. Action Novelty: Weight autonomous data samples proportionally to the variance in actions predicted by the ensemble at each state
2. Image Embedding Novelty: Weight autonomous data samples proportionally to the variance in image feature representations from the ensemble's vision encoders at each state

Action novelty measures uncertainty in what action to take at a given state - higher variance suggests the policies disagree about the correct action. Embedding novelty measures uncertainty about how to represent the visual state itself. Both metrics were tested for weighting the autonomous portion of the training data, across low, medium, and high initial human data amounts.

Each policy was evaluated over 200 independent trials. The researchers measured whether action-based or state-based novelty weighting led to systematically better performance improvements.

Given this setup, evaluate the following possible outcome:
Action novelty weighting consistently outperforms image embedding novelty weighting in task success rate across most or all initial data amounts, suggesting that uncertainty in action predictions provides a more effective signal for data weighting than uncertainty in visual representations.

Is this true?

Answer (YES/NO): NO